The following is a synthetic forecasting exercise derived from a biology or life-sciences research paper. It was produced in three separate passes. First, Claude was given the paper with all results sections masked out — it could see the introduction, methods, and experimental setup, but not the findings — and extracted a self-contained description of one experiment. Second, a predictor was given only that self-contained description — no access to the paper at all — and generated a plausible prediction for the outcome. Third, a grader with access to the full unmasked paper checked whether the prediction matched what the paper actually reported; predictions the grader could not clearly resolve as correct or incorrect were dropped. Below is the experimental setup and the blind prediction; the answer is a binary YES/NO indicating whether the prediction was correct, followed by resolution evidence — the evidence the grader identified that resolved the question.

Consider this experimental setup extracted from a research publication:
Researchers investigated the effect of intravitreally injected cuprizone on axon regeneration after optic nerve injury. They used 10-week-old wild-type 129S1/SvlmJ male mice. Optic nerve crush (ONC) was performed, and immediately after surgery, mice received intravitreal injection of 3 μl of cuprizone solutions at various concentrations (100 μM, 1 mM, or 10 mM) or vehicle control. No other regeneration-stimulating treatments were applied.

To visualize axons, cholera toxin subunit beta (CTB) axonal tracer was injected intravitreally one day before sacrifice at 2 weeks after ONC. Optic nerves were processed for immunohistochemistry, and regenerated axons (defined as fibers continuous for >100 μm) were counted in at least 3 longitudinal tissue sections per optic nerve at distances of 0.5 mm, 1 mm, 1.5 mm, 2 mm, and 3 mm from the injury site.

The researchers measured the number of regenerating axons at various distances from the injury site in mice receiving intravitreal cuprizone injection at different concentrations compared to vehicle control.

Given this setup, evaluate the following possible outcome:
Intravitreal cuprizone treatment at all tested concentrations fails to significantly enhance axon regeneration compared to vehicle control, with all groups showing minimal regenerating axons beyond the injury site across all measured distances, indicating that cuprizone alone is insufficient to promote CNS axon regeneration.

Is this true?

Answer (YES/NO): NO